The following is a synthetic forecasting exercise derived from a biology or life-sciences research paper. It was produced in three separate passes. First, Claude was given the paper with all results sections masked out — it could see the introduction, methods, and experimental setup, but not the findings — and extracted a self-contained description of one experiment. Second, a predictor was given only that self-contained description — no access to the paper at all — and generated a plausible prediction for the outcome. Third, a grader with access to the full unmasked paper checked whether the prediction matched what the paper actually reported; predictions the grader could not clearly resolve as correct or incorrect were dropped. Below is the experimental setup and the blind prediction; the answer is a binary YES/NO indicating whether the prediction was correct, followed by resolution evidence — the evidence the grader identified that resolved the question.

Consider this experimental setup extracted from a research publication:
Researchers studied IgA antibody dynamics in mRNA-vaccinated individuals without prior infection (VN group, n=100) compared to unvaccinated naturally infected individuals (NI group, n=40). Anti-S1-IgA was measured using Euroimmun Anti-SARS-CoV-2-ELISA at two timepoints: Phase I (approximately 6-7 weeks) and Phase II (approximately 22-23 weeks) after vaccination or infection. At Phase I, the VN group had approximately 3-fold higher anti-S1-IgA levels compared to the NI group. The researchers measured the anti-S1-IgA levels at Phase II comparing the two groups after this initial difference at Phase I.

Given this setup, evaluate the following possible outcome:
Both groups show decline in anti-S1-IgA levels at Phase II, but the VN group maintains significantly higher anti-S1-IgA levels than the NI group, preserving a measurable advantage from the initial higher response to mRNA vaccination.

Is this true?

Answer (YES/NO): NO